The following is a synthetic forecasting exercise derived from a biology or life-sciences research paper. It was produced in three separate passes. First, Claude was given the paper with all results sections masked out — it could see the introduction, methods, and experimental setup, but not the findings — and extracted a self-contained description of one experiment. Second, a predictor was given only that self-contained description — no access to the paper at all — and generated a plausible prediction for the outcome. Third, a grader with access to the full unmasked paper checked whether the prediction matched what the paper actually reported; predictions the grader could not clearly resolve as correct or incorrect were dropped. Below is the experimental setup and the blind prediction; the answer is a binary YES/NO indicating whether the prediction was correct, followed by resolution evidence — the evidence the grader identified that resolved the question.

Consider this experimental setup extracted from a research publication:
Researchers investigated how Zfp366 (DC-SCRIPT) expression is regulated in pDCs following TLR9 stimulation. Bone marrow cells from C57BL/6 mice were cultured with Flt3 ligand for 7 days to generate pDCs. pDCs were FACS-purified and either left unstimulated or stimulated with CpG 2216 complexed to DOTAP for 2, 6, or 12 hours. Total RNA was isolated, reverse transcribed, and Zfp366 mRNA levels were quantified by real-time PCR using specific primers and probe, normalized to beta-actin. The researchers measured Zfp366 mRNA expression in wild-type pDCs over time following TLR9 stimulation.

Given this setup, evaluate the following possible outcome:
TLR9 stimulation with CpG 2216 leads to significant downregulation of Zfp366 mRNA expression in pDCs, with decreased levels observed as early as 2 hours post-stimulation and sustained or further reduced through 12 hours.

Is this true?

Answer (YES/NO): NO